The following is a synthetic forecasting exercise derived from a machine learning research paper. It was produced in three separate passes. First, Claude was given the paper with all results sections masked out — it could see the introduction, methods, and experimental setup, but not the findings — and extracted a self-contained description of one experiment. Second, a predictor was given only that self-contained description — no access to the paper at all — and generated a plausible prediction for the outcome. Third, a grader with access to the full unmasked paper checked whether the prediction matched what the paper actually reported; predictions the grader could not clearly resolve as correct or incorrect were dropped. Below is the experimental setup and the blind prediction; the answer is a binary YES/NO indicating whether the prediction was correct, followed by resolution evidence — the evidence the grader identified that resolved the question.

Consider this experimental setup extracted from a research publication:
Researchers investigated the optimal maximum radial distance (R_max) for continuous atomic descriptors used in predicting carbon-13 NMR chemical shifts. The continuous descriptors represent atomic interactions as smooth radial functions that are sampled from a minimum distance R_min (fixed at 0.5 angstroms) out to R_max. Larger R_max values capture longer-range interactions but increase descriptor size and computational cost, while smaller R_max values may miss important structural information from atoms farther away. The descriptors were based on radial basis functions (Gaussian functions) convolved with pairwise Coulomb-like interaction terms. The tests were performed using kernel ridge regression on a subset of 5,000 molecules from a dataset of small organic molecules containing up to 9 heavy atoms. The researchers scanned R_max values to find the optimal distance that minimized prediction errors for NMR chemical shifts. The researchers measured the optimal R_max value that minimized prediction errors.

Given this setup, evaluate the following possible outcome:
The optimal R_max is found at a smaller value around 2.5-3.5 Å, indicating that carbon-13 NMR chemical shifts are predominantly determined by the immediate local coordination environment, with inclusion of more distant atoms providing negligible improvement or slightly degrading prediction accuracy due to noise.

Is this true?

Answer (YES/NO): NO